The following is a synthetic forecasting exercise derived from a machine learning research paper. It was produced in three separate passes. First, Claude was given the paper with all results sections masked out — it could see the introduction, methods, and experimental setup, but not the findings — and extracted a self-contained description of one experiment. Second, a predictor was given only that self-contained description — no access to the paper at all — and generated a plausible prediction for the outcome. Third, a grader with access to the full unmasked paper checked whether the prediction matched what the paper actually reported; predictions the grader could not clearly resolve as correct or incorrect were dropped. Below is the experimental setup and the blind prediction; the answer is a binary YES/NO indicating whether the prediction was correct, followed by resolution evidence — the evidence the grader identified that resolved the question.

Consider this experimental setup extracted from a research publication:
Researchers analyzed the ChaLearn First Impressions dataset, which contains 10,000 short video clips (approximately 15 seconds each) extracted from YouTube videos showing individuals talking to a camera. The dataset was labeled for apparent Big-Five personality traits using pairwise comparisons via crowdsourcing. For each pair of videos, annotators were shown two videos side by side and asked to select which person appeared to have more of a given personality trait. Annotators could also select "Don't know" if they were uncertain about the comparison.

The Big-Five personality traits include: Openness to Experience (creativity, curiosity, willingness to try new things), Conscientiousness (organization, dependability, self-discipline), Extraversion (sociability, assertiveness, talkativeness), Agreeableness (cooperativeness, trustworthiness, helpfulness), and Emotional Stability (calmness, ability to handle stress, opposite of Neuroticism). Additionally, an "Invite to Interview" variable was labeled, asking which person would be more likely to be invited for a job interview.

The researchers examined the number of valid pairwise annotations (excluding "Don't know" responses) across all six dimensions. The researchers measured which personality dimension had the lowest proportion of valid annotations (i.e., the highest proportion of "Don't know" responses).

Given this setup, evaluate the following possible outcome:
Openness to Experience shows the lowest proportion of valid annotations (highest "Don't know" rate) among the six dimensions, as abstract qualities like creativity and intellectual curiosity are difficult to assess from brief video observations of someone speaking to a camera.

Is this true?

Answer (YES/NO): YES